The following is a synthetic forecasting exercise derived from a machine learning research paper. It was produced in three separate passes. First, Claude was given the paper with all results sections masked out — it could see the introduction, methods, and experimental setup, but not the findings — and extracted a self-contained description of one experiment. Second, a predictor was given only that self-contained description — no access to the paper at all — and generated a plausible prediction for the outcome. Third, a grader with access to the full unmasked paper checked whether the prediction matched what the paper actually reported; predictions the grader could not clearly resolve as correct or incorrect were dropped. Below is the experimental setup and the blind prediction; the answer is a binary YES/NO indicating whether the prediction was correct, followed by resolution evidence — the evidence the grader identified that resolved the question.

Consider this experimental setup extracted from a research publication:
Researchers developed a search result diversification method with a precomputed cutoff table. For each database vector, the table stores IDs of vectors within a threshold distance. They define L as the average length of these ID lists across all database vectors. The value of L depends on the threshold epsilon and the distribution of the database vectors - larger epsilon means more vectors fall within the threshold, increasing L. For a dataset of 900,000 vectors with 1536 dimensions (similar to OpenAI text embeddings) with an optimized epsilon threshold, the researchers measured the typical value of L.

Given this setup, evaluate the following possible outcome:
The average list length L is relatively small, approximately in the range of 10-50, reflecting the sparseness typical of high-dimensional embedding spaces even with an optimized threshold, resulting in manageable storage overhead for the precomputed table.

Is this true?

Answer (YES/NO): YES